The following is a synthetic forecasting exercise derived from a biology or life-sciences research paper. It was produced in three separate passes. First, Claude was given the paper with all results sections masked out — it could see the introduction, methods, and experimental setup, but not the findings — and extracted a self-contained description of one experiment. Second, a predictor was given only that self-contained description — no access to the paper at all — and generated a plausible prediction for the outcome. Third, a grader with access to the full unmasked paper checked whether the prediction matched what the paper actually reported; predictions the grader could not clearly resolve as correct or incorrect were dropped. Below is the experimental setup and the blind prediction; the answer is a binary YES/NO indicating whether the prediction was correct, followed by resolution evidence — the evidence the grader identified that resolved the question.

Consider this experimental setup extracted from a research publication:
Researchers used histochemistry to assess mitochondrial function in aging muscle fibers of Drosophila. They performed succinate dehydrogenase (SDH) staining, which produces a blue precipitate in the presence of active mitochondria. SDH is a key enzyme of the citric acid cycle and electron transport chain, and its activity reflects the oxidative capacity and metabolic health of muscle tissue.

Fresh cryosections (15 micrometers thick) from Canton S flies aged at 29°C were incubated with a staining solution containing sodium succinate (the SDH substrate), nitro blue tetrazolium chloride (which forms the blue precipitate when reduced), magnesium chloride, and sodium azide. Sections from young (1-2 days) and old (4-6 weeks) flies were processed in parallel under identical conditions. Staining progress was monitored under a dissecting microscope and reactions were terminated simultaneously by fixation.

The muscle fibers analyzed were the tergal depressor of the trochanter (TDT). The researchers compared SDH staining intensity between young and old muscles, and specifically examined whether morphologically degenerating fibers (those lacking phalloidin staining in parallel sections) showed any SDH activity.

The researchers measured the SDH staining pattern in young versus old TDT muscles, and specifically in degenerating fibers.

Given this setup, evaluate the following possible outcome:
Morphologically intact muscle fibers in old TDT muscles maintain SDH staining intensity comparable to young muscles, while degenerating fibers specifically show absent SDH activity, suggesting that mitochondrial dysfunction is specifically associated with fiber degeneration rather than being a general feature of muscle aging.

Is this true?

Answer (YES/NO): NO